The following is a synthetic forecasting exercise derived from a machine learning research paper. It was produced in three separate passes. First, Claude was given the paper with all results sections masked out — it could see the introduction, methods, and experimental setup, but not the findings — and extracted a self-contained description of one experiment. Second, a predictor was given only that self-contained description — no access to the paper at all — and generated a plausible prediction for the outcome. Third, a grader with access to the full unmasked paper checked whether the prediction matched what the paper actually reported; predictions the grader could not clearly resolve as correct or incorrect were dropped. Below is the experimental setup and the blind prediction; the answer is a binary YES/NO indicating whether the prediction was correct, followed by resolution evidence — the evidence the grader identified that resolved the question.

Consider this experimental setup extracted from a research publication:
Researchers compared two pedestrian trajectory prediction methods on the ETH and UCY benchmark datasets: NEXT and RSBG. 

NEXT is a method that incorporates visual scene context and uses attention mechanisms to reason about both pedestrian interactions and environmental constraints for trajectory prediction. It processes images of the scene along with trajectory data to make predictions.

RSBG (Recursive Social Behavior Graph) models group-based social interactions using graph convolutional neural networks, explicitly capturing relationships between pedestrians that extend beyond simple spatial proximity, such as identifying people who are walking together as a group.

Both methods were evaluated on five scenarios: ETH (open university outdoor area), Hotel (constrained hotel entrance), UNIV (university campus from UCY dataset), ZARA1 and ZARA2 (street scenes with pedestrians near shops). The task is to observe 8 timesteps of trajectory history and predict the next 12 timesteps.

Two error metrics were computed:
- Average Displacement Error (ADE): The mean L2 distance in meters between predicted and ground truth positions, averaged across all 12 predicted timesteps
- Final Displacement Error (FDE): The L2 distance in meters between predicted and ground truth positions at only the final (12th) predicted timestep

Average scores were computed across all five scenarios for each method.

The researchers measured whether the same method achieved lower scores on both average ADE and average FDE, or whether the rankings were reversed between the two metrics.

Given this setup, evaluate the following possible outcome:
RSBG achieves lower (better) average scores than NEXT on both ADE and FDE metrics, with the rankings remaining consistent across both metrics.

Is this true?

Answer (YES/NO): NO